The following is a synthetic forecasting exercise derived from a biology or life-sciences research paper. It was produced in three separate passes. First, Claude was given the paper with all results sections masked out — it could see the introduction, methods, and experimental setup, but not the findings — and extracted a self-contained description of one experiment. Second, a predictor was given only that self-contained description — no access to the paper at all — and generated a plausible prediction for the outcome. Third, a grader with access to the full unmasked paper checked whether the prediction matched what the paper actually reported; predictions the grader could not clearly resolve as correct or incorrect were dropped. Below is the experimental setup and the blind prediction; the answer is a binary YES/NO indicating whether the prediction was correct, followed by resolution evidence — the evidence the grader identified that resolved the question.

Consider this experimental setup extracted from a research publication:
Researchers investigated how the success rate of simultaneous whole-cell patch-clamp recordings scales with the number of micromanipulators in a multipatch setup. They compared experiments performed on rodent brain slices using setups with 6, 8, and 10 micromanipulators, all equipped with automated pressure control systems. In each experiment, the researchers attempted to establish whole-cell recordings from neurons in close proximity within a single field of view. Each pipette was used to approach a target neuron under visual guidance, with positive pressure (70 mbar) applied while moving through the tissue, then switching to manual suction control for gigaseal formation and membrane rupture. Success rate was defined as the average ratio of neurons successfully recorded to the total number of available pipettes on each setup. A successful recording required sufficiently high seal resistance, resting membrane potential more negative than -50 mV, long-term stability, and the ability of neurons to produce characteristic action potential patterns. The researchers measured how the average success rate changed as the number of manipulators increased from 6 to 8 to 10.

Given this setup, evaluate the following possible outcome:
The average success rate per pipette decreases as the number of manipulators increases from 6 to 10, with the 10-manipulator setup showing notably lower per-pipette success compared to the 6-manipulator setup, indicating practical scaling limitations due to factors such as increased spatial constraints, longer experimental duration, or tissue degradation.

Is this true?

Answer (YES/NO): YES